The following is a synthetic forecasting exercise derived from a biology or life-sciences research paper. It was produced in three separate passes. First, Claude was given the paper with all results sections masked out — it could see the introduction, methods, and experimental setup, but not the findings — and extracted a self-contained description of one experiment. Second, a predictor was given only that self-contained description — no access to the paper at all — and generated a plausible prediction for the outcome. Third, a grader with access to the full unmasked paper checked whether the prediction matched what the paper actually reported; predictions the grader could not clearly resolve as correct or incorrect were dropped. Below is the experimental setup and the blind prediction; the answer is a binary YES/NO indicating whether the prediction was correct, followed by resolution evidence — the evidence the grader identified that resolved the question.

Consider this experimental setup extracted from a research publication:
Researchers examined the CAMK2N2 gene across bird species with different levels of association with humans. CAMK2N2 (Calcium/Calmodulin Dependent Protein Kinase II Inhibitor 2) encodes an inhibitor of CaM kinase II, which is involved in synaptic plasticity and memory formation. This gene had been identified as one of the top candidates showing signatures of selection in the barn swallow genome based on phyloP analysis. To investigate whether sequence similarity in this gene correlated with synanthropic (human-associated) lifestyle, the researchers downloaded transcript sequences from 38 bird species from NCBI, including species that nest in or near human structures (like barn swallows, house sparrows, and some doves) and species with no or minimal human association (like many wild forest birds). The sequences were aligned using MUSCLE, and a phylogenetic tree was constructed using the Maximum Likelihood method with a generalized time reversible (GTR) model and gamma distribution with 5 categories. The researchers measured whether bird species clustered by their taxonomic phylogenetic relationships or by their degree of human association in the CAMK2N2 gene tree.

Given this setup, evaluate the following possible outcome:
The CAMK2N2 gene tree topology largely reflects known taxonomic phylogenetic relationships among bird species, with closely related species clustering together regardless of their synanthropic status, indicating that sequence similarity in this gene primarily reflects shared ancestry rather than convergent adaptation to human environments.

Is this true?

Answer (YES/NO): YES